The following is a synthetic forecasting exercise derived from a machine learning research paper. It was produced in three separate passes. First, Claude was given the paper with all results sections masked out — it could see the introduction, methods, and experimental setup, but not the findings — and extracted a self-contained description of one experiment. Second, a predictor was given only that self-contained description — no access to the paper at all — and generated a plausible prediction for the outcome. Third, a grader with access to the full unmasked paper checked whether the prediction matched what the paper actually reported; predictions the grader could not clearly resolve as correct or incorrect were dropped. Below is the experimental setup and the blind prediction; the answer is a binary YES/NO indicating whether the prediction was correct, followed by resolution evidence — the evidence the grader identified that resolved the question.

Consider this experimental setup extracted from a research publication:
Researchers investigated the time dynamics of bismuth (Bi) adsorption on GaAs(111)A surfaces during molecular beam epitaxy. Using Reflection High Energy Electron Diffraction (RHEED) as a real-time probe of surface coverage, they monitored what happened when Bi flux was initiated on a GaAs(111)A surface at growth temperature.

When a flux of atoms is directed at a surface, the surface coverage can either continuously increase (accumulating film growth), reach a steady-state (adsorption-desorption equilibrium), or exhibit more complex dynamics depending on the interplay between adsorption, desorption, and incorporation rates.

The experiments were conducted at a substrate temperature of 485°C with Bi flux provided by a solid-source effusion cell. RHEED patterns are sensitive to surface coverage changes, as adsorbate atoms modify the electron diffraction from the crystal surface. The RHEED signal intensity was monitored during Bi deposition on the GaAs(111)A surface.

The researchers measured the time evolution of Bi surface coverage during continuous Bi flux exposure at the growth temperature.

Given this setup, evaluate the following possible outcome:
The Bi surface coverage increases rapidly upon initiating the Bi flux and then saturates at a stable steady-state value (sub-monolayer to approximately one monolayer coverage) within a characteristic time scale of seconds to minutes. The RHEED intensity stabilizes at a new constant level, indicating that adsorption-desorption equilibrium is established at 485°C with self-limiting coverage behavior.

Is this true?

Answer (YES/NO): YES